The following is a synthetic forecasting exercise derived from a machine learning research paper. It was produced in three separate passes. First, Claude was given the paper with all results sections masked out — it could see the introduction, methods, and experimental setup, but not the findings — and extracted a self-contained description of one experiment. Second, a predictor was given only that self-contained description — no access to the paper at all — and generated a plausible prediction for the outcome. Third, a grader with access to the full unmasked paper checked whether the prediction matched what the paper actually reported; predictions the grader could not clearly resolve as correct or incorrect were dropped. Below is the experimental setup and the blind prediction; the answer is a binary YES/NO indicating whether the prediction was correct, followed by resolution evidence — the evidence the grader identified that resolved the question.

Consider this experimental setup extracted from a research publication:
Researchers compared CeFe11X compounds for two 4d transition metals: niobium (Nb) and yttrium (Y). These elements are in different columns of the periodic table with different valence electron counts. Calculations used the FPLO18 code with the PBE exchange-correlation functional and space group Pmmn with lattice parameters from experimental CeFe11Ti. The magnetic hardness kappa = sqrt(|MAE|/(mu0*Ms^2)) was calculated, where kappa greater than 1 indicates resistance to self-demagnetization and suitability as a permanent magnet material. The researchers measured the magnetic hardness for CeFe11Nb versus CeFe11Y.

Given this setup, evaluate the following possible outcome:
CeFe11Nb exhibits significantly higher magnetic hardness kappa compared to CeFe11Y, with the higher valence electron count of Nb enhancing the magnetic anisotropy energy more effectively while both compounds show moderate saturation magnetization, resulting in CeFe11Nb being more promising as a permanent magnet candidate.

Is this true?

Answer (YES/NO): YES